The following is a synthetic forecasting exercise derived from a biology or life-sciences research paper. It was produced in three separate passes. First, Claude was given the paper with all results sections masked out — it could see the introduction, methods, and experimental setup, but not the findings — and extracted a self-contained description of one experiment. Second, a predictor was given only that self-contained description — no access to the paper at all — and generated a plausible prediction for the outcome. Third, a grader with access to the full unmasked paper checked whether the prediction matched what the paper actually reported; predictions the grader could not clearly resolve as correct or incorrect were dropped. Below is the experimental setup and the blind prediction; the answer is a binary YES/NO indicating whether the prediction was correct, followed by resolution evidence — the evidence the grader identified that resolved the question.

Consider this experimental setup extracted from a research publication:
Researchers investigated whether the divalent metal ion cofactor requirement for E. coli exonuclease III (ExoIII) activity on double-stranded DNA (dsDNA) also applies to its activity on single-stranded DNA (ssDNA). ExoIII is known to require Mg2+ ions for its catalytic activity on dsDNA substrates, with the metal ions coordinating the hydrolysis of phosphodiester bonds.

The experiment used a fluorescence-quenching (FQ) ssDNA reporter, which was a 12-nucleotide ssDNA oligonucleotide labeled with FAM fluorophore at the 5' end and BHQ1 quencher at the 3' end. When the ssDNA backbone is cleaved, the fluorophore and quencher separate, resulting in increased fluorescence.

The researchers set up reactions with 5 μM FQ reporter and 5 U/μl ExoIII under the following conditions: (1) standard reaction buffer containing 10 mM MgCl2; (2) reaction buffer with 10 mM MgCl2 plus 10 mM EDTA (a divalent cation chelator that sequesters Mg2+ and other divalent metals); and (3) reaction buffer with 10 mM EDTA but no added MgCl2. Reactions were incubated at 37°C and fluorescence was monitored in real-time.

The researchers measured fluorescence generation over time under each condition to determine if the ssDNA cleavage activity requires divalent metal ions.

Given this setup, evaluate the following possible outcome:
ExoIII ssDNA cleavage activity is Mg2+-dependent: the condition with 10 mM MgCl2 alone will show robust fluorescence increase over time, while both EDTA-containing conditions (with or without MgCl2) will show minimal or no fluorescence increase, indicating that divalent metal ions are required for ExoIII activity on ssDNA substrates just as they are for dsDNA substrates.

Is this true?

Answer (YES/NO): YES